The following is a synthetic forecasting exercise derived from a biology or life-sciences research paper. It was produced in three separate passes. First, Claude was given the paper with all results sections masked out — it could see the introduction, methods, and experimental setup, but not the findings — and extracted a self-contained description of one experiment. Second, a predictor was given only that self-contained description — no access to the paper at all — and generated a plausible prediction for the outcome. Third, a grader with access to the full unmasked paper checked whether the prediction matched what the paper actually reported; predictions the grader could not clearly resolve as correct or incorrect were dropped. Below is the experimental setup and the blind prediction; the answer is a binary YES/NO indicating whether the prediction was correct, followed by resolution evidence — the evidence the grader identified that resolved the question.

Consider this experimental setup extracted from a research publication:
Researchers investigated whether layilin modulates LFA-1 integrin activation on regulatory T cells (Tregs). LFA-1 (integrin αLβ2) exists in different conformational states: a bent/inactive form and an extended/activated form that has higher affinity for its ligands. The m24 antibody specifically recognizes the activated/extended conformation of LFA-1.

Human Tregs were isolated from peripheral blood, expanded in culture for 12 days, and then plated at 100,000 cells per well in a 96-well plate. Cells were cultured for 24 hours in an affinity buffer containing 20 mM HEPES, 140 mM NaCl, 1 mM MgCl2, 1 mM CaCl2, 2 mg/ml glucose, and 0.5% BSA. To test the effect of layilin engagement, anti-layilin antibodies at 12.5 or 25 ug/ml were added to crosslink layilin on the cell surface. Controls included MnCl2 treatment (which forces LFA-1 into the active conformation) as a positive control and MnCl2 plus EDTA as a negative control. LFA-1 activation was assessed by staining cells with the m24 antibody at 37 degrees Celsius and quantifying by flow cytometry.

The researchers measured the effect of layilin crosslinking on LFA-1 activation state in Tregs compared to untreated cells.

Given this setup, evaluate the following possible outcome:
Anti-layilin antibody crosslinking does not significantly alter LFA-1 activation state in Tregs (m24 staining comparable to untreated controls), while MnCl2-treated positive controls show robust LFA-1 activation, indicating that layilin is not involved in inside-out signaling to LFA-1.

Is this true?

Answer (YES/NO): NO